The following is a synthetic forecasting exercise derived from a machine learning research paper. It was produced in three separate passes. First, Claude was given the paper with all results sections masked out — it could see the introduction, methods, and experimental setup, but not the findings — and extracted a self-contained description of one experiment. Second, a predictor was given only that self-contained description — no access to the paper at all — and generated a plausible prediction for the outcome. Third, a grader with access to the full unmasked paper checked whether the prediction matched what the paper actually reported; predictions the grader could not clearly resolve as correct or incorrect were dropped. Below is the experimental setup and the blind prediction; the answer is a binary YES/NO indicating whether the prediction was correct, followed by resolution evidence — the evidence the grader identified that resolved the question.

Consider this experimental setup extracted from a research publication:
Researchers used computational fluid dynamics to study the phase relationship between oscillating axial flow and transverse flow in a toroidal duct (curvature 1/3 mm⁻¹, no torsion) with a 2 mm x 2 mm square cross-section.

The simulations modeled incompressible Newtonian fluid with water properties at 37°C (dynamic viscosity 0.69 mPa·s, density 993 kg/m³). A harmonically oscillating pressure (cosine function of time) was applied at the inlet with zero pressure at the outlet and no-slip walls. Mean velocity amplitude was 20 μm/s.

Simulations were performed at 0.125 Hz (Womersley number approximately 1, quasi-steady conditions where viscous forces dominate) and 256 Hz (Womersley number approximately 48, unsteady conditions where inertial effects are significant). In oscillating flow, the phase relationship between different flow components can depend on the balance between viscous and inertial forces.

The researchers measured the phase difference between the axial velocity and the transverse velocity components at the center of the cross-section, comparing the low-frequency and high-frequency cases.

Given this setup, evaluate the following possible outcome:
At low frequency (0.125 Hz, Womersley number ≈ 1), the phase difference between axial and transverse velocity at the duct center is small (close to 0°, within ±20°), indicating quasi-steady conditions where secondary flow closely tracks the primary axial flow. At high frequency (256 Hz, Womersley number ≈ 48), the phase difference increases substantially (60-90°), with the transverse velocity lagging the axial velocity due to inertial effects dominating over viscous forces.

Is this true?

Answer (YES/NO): NO